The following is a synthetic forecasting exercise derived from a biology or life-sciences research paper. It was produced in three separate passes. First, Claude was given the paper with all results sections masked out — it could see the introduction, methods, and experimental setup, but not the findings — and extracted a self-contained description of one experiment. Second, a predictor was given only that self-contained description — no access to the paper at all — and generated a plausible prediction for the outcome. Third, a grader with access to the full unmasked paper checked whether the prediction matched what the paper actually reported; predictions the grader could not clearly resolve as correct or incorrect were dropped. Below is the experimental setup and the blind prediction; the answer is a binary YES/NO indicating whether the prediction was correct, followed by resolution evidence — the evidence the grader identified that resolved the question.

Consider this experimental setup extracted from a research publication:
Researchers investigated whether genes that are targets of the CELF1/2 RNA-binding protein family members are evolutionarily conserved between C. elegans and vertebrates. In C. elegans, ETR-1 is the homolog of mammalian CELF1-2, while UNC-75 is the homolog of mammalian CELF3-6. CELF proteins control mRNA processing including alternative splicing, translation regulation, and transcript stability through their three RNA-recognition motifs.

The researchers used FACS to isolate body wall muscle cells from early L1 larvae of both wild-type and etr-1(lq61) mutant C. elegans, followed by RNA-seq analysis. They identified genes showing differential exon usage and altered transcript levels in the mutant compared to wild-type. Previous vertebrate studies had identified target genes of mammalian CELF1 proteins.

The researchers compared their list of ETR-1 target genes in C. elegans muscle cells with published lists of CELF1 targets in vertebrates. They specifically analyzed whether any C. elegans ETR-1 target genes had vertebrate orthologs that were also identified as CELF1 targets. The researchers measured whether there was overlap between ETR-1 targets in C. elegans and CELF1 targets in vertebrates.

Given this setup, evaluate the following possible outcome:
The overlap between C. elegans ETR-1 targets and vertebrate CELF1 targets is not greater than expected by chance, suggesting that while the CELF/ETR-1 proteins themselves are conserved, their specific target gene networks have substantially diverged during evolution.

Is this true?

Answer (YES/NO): NO